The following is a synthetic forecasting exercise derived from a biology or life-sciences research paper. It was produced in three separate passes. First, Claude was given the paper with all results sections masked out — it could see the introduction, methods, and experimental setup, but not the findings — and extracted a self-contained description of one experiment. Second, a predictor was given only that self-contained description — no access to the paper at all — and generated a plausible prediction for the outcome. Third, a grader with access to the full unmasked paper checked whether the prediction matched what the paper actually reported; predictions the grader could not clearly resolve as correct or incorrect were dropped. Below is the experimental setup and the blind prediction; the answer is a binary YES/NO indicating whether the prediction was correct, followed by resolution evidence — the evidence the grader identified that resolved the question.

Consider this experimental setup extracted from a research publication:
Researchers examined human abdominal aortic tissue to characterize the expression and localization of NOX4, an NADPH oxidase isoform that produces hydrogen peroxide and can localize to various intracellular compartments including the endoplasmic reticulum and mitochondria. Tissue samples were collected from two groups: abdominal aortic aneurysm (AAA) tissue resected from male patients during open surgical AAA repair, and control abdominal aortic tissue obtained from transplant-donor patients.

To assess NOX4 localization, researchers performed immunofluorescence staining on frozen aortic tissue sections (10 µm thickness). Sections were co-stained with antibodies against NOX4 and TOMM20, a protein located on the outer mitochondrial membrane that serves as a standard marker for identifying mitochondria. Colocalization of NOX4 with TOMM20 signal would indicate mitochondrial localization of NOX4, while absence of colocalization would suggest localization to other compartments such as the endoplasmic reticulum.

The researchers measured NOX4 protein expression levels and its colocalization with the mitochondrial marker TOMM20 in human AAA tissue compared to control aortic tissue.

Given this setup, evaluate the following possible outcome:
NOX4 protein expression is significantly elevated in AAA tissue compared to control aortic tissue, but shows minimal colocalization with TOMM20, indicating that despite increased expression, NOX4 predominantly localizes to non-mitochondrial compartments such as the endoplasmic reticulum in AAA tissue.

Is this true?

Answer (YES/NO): NO